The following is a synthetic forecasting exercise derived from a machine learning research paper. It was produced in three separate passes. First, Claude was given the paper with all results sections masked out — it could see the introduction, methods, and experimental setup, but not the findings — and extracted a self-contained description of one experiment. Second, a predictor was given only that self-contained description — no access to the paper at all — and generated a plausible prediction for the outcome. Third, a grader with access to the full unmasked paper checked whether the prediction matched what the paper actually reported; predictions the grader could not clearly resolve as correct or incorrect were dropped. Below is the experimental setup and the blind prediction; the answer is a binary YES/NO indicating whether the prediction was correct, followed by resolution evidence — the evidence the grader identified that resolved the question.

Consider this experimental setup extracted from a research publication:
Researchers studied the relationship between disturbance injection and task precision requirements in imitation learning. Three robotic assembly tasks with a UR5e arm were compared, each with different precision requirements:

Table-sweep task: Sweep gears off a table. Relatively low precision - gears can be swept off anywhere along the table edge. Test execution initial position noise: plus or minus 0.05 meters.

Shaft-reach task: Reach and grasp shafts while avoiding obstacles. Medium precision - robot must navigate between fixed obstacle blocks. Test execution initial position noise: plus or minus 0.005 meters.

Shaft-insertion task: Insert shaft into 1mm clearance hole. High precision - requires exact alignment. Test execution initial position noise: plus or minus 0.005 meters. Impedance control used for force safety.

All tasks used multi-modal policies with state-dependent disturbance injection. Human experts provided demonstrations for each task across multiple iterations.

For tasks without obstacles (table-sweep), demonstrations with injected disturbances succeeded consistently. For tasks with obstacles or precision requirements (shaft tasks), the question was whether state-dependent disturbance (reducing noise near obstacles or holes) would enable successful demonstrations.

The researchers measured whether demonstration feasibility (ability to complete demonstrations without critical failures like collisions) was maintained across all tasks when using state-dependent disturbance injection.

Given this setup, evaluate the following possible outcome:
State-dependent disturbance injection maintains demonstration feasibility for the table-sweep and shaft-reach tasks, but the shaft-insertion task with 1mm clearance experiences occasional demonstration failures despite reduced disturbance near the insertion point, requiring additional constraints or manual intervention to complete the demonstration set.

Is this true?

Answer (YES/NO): NO